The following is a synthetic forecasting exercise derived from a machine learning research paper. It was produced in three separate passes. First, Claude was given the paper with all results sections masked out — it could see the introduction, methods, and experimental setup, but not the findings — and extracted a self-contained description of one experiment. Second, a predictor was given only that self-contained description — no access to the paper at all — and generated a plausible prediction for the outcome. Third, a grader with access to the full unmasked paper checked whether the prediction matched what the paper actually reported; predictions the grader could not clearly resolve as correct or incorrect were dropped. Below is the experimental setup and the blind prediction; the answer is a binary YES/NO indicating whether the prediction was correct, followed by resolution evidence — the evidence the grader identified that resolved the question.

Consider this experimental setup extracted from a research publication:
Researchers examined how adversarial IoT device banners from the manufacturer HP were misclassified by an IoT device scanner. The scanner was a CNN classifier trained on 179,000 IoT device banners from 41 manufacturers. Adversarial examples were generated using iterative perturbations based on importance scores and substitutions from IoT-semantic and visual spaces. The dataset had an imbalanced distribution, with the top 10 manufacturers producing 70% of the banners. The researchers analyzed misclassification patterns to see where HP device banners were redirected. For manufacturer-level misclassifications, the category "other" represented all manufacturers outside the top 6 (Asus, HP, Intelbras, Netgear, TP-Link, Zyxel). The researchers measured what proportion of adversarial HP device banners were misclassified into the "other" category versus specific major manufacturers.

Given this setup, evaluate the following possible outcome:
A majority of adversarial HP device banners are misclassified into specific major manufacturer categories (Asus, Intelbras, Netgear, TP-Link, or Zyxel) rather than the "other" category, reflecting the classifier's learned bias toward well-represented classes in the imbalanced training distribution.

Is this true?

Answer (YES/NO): NO